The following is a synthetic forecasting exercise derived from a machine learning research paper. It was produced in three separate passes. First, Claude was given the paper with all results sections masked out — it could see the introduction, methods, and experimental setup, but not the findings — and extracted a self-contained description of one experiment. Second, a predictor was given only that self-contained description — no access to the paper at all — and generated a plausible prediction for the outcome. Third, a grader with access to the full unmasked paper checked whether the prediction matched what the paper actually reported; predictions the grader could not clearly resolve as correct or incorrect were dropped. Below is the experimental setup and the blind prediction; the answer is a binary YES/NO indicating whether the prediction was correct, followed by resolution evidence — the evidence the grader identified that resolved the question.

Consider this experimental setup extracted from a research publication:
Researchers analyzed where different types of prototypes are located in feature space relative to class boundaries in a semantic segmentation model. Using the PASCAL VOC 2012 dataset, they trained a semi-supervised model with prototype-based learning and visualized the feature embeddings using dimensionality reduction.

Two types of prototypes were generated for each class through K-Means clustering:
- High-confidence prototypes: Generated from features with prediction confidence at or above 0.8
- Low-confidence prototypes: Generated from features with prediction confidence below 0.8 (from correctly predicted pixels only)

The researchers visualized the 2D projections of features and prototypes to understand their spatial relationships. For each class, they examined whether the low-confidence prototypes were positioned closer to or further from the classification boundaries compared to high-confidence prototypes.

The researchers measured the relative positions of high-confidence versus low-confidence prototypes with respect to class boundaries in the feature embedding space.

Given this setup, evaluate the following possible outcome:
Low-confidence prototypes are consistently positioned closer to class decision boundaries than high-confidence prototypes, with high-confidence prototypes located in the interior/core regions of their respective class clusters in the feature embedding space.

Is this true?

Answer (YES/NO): YES